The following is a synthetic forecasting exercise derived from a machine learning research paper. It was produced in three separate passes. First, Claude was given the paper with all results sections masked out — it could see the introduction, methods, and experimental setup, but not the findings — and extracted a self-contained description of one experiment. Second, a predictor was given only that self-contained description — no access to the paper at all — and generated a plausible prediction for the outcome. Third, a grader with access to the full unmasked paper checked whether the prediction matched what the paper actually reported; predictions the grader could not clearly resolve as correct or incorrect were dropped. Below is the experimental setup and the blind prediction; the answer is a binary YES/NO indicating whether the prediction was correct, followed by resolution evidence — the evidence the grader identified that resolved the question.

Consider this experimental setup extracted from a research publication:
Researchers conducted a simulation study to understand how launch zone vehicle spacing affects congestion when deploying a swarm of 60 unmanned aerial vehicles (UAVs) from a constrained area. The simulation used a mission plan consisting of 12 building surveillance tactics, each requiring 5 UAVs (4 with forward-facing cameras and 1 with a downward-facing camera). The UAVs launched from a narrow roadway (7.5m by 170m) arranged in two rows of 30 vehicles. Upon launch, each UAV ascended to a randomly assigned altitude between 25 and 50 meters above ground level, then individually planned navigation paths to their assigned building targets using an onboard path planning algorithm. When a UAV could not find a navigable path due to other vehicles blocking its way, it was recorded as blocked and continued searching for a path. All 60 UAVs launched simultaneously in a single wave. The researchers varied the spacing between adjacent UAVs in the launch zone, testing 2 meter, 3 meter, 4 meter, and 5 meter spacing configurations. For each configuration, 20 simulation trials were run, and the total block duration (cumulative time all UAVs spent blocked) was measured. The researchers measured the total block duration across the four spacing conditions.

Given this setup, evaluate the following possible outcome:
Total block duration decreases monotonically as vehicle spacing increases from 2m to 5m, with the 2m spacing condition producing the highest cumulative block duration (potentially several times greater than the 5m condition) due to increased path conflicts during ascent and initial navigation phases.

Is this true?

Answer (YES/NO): NO